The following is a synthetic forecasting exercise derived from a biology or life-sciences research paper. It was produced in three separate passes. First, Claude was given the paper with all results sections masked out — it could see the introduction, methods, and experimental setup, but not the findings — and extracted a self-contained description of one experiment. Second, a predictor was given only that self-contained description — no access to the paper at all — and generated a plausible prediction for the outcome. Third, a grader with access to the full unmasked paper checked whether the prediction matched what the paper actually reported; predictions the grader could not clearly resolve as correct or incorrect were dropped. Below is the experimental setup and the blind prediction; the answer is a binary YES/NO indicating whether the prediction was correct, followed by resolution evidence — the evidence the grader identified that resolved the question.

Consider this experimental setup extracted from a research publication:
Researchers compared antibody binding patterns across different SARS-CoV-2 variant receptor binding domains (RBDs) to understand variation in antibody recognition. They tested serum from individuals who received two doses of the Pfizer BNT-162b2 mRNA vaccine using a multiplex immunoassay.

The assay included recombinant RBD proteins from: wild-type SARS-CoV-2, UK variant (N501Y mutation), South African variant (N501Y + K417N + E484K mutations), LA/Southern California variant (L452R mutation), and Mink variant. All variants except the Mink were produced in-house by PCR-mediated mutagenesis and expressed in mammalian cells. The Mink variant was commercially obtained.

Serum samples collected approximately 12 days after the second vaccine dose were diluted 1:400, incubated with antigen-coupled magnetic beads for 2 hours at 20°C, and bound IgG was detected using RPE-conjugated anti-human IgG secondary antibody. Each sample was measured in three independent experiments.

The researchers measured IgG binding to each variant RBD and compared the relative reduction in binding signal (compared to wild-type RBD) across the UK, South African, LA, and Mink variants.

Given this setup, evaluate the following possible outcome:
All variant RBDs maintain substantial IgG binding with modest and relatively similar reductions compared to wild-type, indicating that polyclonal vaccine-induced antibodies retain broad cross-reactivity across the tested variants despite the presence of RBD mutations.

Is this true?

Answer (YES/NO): NO